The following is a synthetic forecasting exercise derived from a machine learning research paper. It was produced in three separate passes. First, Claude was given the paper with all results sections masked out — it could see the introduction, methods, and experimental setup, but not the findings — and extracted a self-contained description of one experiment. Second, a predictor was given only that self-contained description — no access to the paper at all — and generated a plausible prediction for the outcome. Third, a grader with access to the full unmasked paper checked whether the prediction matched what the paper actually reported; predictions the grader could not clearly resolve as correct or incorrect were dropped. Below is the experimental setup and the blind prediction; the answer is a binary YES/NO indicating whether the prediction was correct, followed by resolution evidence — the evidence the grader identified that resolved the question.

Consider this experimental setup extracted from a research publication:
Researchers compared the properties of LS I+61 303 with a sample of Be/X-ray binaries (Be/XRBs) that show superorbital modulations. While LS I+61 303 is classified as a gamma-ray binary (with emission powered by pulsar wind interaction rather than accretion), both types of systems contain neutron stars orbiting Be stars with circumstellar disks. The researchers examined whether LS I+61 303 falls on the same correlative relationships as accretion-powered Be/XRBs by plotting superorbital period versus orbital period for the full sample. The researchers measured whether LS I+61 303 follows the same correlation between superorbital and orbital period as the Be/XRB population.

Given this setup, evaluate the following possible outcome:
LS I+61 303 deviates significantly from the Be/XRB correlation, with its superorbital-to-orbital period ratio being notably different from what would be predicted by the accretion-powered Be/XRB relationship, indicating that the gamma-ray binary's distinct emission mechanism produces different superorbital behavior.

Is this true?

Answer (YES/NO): NO